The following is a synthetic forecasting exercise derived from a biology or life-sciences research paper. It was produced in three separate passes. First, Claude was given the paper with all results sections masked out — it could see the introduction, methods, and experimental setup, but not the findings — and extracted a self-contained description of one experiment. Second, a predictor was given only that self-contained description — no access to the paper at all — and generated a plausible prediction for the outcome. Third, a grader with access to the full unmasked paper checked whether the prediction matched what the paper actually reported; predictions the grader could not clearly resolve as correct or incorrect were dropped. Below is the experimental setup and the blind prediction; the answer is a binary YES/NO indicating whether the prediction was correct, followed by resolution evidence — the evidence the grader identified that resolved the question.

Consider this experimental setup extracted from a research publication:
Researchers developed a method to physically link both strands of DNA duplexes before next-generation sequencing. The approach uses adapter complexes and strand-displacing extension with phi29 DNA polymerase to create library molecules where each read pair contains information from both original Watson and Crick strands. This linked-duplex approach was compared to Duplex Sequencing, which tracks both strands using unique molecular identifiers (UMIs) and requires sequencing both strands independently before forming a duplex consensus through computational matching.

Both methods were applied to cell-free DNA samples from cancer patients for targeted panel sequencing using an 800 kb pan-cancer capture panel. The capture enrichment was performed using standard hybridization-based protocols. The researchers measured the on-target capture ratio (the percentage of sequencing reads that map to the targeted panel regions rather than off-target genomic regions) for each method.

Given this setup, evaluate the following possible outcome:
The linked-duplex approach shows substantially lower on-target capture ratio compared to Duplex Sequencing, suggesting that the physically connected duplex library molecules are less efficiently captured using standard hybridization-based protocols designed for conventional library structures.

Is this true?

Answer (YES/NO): YES